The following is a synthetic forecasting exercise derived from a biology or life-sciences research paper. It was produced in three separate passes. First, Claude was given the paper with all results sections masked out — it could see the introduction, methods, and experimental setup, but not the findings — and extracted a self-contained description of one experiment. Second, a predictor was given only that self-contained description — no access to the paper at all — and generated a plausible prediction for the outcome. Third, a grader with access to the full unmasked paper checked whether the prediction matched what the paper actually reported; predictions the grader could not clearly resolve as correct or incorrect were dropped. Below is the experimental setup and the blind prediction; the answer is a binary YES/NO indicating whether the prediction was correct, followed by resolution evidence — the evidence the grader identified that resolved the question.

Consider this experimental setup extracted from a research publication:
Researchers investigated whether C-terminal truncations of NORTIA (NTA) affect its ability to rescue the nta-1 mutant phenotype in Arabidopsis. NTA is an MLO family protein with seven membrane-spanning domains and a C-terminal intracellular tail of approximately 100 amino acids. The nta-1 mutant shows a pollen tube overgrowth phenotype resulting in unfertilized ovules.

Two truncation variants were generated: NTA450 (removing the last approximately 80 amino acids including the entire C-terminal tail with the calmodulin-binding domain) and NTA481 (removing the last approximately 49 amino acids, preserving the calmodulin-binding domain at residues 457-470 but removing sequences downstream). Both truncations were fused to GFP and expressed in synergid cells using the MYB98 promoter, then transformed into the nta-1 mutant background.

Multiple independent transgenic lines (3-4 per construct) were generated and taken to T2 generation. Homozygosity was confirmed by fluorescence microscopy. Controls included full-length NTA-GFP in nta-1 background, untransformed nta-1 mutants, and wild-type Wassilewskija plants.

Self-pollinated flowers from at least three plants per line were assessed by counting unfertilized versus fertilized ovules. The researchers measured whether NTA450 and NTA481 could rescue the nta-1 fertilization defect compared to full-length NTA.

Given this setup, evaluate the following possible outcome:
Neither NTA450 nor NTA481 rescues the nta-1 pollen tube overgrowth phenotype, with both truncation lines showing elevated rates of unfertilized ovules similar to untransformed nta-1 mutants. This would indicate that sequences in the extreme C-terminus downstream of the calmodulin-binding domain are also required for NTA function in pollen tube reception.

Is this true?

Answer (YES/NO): NO